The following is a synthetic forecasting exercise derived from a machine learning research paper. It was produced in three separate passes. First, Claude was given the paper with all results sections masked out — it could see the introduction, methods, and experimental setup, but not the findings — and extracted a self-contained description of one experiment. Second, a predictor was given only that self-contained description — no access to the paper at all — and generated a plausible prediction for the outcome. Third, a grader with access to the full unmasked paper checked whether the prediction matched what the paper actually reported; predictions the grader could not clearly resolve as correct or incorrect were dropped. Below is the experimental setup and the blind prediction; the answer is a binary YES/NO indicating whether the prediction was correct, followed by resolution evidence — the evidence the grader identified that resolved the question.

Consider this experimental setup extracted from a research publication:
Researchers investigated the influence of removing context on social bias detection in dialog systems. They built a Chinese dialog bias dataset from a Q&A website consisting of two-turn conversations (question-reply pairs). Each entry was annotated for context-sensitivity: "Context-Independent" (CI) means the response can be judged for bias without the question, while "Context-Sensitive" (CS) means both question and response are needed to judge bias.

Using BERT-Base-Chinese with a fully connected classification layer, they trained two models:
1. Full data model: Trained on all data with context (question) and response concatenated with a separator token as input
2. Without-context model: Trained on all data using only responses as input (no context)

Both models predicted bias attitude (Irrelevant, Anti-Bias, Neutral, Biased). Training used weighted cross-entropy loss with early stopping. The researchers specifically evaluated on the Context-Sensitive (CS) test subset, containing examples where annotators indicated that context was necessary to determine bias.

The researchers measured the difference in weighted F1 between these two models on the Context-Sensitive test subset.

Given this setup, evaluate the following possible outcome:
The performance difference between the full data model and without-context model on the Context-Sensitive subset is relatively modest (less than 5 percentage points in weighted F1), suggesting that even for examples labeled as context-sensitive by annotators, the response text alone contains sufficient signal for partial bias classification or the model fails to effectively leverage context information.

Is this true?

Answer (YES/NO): YES